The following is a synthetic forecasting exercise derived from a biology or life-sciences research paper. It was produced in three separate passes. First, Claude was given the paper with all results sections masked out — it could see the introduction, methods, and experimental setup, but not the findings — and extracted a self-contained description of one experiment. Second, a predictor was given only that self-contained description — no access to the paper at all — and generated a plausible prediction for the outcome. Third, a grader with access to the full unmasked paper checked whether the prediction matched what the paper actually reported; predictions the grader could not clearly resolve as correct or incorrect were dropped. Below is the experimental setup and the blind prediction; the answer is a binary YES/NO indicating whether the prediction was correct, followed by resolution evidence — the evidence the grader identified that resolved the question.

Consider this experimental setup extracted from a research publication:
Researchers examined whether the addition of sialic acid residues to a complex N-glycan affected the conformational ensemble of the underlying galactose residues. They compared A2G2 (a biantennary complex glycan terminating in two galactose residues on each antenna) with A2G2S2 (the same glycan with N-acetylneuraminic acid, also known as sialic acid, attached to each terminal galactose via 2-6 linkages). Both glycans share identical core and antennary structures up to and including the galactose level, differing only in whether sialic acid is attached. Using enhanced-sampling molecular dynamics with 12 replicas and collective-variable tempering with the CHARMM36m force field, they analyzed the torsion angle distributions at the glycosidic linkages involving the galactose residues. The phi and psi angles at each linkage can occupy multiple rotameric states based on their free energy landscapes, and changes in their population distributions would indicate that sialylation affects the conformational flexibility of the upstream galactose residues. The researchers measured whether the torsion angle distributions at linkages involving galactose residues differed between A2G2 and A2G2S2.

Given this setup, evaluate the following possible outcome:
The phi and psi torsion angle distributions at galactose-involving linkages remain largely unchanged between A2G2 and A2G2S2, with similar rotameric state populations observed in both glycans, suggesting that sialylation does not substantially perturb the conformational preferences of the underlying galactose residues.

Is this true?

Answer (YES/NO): NO